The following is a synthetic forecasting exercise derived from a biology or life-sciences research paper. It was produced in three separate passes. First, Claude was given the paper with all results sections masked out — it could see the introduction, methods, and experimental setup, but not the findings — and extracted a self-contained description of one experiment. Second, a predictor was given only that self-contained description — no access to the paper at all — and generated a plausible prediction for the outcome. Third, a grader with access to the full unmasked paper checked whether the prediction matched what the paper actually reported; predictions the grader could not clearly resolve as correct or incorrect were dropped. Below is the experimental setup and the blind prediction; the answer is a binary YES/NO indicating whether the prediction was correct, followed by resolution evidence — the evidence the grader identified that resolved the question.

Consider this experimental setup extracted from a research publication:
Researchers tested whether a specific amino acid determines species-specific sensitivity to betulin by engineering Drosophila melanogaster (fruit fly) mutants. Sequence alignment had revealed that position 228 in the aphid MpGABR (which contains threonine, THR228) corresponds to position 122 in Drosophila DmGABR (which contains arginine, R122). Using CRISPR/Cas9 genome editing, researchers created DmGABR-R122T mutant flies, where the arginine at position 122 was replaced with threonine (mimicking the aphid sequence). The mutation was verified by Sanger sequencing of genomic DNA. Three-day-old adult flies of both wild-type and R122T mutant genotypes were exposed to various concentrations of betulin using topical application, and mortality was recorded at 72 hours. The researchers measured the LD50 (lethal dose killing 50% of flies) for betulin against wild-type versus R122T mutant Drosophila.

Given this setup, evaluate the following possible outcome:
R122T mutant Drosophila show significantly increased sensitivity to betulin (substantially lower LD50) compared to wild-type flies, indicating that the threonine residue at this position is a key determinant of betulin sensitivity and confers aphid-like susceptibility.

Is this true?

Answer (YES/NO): YES